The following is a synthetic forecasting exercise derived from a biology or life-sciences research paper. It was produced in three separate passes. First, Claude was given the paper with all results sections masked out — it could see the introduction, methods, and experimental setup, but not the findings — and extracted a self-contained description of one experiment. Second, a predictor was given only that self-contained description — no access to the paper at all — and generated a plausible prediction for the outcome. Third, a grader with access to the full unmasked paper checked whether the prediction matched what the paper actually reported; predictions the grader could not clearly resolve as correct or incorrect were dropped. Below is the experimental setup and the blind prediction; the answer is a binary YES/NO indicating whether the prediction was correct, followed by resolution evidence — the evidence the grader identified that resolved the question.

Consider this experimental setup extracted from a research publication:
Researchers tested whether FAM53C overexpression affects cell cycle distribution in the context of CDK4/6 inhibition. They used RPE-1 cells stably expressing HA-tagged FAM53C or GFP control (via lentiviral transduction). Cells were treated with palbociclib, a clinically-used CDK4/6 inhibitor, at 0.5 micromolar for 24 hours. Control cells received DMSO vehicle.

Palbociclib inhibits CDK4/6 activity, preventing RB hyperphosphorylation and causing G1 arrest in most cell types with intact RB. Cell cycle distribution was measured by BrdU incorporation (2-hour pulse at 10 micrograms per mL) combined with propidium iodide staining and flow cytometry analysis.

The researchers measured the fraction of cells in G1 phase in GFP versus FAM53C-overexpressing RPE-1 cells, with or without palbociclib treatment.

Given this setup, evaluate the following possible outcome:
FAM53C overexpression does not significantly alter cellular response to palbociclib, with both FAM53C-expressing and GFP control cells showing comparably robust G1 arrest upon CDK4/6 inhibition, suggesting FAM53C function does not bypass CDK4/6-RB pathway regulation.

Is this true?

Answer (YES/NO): YES